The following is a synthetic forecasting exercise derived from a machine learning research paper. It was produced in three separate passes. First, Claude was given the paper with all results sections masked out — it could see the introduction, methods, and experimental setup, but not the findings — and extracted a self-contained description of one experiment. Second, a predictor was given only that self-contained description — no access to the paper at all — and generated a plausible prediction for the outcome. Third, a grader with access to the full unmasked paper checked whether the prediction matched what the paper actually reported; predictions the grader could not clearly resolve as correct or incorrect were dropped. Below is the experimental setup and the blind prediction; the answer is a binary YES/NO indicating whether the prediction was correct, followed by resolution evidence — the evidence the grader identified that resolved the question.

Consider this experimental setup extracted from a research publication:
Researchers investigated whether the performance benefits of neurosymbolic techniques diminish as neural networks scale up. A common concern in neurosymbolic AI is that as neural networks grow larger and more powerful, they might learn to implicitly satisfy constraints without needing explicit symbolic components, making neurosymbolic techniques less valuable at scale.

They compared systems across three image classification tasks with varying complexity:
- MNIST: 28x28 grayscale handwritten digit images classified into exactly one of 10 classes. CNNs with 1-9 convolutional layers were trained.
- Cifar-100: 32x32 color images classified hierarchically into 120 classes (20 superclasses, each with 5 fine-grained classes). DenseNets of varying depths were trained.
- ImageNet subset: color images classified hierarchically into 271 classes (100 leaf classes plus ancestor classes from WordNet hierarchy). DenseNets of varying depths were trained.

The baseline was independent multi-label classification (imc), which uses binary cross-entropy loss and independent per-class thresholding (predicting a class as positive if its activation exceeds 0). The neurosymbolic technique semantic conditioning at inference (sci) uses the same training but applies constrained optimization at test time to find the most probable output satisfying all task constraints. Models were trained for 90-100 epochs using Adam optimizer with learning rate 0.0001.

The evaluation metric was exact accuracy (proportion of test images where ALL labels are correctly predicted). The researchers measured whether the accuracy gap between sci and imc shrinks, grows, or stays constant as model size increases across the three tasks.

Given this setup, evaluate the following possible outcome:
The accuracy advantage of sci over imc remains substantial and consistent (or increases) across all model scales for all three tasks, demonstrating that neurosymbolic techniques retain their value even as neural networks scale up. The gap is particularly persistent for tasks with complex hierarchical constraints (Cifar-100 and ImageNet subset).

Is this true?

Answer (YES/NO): NO